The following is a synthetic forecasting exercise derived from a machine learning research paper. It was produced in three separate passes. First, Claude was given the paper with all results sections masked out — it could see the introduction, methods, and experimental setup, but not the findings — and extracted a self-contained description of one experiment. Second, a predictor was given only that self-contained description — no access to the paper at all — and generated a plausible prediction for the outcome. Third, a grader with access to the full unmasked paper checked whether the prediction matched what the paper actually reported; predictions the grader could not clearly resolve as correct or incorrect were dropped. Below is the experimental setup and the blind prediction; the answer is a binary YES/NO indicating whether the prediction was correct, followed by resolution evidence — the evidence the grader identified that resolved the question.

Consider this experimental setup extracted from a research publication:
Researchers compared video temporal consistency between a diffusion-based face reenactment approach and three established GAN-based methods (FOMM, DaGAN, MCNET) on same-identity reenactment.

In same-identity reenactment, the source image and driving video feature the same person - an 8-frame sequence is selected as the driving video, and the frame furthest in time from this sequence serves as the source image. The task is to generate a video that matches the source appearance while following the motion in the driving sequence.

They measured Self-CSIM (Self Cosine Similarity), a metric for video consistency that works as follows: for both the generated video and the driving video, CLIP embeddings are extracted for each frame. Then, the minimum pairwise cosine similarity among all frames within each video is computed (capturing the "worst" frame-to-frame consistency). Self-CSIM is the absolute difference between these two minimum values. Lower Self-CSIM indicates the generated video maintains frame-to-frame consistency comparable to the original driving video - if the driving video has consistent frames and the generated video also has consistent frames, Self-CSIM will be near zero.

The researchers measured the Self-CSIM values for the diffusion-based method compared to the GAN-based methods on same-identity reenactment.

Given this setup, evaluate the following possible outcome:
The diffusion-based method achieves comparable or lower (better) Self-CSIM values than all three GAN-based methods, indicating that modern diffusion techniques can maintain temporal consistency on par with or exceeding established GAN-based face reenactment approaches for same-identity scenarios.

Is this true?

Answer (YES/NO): NO